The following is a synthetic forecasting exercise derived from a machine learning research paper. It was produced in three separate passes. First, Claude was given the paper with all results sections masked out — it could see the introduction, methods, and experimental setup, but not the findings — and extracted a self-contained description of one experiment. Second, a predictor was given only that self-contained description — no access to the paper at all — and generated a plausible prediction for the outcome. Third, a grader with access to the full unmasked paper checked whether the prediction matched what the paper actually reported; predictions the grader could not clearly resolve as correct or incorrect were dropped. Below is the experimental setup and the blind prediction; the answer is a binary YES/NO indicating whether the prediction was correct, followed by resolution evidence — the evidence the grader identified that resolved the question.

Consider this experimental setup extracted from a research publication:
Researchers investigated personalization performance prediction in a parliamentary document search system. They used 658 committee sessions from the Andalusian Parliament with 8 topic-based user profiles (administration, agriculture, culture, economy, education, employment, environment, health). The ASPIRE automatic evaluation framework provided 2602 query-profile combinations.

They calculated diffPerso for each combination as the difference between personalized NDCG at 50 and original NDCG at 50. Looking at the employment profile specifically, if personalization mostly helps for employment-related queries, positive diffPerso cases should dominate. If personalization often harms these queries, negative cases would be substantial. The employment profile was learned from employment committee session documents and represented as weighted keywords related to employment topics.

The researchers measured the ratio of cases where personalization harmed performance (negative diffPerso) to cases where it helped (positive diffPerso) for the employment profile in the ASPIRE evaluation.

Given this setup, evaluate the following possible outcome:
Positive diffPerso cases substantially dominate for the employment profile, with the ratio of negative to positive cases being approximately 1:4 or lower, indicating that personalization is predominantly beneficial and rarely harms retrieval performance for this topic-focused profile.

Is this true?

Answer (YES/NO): YES